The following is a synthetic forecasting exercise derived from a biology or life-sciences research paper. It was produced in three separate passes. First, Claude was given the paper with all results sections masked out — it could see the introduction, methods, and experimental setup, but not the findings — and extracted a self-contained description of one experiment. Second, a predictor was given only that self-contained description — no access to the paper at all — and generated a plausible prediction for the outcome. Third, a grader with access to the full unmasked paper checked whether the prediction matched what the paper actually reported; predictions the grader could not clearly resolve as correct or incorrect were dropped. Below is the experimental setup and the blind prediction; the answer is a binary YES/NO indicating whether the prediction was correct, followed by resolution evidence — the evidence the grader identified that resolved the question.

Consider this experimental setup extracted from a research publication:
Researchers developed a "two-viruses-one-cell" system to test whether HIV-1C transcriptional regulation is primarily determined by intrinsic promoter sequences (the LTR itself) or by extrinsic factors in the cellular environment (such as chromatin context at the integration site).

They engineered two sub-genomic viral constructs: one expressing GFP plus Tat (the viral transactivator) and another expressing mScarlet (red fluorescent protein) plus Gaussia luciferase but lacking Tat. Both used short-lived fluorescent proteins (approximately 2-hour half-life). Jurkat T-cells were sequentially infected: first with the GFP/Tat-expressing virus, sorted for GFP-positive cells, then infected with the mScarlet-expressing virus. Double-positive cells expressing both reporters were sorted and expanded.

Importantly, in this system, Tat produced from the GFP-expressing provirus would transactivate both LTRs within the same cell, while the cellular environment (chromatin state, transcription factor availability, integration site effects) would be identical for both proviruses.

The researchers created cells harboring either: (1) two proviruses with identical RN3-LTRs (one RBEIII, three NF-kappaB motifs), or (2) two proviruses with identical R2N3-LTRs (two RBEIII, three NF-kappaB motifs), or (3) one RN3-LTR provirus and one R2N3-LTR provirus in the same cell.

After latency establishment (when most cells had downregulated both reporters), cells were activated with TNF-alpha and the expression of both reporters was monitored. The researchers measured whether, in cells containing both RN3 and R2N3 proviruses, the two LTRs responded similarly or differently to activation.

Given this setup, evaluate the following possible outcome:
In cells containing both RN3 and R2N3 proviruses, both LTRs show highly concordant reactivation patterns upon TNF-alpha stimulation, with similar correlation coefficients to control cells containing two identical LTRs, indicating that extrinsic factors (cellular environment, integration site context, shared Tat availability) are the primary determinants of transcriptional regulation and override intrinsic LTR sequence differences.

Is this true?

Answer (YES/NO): NO